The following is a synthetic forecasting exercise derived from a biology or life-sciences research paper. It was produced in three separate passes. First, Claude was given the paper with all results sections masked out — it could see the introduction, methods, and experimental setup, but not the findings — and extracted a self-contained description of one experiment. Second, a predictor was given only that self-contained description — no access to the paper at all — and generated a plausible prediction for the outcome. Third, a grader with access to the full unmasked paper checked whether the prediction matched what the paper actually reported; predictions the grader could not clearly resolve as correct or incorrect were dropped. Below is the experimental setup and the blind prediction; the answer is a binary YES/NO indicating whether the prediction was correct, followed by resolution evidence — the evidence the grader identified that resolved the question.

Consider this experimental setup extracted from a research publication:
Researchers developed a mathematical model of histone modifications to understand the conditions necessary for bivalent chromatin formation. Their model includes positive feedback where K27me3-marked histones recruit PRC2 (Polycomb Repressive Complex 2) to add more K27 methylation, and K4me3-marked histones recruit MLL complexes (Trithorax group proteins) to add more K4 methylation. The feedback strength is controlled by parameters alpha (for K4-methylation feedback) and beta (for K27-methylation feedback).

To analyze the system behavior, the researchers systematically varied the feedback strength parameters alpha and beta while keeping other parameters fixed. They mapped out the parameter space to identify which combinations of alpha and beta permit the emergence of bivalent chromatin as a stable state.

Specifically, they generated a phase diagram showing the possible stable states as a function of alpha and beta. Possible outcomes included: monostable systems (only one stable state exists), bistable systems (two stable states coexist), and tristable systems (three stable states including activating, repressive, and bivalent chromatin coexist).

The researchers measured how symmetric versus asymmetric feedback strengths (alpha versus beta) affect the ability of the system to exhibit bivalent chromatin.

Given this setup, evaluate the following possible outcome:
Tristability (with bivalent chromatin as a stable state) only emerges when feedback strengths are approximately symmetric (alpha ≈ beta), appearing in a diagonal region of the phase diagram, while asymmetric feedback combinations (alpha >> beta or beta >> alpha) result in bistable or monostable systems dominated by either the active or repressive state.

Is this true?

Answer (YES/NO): YES